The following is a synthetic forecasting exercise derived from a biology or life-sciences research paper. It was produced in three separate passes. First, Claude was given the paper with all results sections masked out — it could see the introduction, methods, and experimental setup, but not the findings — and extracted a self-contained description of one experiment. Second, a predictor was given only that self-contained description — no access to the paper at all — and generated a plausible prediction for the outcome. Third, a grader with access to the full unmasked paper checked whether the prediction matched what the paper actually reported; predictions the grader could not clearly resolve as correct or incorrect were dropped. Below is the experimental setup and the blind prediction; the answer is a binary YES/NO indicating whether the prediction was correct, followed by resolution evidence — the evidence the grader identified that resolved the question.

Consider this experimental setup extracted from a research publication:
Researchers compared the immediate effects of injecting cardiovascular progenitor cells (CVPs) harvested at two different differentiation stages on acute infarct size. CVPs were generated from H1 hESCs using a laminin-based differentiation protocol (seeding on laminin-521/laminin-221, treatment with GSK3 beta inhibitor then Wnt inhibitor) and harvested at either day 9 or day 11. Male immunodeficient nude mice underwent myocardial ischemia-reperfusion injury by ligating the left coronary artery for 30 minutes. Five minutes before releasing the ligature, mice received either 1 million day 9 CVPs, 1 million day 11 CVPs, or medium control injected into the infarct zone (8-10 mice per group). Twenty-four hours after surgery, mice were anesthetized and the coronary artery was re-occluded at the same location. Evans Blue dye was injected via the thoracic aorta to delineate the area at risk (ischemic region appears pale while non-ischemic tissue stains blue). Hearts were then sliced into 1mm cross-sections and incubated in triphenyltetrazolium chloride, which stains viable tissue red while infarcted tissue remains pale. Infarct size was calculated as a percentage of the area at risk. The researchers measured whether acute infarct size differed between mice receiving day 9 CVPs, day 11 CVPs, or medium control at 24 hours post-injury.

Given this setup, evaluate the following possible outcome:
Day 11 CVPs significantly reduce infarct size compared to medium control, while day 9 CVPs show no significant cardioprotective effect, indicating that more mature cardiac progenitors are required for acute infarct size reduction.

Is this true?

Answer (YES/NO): NO